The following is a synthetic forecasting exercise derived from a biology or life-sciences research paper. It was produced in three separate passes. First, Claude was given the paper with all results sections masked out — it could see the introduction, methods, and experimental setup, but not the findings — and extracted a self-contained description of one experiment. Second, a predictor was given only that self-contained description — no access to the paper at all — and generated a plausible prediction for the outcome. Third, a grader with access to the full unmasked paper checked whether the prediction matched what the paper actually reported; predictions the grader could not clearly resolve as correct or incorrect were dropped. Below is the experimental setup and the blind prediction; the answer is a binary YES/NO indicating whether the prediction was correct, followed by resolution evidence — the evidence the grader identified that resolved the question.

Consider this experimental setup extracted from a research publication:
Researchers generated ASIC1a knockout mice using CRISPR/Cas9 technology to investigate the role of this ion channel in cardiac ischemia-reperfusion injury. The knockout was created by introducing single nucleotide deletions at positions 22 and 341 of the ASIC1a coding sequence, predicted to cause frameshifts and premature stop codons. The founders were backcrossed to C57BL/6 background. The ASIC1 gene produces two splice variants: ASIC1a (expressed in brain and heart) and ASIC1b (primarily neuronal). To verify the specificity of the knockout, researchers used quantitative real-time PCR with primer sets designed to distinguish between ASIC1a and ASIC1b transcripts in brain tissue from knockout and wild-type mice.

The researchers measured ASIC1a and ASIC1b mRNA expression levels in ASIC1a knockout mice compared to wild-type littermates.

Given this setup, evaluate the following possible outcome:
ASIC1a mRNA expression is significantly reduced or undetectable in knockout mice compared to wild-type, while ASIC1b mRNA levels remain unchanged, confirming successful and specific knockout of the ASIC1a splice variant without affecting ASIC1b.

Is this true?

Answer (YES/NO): YES